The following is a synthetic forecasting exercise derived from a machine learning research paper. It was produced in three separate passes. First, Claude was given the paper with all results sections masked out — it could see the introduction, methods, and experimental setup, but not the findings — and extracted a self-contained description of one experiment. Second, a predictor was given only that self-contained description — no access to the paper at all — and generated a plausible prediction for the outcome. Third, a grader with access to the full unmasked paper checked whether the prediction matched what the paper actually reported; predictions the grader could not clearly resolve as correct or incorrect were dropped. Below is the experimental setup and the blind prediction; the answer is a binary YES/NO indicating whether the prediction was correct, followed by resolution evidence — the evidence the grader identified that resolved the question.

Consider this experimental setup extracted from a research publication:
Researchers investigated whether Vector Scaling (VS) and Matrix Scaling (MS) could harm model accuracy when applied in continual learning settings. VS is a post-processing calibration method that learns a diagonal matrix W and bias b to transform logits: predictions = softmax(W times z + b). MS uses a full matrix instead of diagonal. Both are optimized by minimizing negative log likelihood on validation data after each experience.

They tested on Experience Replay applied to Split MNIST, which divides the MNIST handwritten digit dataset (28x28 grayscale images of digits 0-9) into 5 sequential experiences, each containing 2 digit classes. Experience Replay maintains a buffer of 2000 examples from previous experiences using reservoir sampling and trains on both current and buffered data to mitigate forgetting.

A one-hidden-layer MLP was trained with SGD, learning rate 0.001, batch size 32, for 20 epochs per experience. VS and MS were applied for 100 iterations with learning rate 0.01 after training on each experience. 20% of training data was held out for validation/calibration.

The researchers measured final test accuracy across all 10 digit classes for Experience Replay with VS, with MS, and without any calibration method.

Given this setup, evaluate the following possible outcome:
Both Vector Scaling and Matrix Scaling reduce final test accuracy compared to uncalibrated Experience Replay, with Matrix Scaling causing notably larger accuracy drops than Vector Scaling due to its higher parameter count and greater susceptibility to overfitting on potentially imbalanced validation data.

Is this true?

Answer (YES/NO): NO